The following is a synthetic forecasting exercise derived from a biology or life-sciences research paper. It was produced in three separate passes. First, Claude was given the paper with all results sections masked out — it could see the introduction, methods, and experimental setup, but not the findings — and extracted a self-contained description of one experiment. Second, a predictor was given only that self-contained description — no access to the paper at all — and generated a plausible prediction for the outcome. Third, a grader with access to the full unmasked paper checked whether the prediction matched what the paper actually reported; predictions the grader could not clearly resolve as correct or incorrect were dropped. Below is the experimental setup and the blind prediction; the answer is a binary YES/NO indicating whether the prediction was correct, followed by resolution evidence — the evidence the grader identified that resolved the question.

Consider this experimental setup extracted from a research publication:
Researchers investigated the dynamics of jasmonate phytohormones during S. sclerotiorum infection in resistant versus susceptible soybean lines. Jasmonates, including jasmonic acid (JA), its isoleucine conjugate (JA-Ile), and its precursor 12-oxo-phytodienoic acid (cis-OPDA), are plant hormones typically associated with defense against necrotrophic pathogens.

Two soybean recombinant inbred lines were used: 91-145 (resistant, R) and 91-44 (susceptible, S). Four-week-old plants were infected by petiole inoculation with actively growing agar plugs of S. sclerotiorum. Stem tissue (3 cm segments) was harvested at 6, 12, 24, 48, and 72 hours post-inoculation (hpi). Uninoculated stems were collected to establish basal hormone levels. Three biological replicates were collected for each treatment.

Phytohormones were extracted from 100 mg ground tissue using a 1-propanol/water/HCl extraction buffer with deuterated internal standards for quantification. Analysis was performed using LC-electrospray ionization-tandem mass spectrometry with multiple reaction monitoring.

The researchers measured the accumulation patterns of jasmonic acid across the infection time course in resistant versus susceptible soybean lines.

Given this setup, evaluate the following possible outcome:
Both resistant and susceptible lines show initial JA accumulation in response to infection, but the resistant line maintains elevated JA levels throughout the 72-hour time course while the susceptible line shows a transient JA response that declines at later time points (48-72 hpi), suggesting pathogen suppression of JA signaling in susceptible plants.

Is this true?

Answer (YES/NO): NO